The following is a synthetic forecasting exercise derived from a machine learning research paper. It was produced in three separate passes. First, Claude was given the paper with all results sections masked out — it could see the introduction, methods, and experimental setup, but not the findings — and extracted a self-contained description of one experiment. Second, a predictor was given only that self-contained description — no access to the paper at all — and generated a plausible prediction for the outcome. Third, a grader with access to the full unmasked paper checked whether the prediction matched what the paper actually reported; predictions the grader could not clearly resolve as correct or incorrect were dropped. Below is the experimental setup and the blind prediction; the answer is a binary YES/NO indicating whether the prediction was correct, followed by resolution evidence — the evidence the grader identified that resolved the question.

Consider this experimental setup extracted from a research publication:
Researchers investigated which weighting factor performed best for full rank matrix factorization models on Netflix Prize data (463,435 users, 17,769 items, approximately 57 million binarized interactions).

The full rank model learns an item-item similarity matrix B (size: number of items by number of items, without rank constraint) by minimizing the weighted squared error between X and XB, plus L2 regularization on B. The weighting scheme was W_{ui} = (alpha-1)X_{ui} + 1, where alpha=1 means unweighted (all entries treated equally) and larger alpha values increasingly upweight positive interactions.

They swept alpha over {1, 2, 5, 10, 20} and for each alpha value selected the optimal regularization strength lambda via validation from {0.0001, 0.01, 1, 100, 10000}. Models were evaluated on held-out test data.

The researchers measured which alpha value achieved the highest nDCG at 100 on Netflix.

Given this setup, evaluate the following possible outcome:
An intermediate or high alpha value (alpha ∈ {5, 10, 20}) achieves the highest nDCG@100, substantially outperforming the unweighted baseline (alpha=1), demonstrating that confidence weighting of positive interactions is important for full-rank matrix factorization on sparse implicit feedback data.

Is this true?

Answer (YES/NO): NO